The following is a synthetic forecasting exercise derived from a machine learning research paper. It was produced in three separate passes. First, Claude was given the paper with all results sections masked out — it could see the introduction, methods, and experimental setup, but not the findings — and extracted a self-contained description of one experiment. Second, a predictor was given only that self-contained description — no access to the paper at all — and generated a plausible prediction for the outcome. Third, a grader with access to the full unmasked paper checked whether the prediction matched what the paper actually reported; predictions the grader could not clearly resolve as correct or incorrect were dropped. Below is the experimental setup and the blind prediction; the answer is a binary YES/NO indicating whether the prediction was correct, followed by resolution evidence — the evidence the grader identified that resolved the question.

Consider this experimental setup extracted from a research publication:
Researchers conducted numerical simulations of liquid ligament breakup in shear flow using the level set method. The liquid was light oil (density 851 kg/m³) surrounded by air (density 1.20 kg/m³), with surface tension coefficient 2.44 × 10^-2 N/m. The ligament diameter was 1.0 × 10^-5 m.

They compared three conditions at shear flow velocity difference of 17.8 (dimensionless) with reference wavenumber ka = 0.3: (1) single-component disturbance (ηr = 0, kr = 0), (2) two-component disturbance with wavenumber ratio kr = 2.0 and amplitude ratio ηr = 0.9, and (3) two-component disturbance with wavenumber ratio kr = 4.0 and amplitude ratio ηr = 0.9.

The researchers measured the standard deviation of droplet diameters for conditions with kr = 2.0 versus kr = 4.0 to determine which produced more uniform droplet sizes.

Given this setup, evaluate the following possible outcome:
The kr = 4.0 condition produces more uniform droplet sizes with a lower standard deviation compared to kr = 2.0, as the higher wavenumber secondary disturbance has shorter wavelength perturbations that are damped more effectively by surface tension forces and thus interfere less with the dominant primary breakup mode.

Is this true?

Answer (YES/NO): NO